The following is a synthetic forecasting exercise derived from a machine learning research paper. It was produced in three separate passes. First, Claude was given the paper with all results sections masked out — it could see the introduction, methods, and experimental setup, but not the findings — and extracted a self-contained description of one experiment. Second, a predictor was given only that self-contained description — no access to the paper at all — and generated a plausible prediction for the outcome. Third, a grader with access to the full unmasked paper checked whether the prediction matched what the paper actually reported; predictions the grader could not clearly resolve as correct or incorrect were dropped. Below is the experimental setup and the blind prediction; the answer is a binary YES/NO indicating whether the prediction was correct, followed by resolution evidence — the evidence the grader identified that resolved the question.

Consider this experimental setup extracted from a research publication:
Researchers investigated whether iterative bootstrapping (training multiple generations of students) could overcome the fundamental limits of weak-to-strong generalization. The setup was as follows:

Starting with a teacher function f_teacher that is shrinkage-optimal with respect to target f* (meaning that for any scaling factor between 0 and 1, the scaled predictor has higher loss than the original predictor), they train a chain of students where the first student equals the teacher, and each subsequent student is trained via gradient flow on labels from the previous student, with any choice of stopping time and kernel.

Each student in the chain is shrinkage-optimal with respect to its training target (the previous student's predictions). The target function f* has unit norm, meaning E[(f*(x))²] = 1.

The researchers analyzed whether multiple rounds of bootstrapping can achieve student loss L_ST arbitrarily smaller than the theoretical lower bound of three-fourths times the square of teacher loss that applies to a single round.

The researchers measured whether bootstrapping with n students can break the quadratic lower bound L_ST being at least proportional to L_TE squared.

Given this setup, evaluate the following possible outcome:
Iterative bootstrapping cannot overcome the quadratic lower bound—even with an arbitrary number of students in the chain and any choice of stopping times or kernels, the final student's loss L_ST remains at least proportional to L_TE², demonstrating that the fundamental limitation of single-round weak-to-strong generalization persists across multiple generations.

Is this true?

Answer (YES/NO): YES